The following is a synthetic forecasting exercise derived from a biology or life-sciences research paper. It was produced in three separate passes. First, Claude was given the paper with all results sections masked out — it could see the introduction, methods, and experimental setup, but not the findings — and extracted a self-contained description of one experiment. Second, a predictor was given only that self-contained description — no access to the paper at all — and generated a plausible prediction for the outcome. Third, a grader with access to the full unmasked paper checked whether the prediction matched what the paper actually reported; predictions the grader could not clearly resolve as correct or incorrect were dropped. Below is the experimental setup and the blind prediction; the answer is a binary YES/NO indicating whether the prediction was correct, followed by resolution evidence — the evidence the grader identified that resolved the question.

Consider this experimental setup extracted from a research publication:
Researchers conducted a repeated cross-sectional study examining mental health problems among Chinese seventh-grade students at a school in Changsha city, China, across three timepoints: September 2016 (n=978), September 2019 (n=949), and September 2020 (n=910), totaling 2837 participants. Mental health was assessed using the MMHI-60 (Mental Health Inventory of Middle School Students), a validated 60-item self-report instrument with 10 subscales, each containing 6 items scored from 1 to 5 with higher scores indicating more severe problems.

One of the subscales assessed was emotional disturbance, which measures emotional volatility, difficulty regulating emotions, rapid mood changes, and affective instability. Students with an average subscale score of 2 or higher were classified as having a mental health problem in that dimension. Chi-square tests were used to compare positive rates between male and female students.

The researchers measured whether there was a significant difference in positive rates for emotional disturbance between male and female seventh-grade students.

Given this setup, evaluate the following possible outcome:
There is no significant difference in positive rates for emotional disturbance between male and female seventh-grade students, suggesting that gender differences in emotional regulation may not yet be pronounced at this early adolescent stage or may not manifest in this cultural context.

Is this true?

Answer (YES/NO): YES